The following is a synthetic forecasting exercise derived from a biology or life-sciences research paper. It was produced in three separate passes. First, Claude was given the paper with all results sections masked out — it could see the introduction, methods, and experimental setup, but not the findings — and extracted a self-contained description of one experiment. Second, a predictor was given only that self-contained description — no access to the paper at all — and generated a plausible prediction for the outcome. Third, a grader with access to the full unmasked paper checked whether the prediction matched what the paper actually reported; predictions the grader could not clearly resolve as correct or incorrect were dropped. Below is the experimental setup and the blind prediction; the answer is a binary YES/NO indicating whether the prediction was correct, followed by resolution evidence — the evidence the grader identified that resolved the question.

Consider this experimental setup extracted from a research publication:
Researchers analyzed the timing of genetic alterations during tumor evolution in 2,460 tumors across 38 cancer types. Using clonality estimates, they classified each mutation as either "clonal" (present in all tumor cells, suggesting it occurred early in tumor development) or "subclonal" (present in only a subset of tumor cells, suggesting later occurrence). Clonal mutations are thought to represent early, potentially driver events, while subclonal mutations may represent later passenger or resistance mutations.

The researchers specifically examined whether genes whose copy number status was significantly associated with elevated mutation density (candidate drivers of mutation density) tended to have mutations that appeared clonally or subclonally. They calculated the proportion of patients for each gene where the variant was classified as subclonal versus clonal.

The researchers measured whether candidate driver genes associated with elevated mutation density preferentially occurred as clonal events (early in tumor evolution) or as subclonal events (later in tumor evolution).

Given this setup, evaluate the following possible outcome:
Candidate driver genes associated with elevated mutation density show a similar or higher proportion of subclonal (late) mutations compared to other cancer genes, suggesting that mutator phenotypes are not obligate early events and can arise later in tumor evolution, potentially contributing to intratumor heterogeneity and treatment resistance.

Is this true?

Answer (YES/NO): NO